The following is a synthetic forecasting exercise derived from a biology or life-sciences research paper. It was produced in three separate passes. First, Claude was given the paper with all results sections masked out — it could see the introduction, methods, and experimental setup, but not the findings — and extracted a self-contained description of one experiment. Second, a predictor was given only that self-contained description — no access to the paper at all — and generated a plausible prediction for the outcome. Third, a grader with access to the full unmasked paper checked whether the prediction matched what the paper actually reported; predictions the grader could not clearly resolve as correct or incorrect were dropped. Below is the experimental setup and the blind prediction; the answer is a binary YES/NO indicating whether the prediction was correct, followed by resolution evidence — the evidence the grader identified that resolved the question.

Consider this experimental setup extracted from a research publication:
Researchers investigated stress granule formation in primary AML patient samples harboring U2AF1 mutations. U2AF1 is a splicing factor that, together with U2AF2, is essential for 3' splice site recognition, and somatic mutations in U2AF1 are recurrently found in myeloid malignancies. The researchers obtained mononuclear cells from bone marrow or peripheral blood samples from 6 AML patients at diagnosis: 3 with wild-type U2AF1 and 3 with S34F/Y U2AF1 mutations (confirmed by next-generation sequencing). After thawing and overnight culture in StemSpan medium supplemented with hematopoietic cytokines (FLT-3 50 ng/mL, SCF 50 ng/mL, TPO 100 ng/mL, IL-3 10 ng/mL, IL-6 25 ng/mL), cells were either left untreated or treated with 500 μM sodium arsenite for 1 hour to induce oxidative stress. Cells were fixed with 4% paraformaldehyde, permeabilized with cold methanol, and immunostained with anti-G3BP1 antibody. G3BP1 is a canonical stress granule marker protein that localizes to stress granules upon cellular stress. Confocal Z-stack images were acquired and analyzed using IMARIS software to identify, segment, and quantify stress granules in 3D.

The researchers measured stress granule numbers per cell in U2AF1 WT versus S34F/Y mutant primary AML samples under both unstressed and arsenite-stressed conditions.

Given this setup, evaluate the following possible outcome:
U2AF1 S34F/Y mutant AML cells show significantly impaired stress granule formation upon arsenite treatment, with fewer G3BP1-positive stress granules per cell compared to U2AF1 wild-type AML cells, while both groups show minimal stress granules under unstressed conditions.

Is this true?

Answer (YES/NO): NO